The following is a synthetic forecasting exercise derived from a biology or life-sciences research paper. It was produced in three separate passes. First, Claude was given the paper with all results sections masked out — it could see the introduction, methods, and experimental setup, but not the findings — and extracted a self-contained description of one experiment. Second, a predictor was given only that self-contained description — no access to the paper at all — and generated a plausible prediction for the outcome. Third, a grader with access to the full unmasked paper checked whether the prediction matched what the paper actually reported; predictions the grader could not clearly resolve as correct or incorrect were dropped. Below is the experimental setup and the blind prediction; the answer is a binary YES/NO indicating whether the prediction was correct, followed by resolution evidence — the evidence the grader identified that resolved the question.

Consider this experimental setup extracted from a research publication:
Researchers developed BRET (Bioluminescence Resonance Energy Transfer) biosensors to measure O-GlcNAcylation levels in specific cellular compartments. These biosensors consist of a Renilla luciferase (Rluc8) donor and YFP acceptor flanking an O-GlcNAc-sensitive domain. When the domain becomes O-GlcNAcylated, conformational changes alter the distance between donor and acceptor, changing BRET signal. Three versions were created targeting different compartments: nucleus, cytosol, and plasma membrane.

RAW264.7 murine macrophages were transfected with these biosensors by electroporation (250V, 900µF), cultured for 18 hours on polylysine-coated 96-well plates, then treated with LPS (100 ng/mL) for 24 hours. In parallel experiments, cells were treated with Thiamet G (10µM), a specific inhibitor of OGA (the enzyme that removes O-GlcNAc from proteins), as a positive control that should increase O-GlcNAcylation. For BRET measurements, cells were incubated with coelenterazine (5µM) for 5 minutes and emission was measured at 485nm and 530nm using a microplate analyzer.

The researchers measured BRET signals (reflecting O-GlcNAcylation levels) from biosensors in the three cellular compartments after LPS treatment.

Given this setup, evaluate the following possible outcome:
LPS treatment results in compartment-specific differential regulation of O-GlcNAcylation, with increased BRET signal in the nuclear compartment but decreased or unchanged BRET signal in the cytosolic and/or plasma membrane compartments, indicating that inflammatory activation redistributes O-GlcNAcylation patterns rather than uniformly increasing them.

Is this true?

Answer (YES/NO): NO